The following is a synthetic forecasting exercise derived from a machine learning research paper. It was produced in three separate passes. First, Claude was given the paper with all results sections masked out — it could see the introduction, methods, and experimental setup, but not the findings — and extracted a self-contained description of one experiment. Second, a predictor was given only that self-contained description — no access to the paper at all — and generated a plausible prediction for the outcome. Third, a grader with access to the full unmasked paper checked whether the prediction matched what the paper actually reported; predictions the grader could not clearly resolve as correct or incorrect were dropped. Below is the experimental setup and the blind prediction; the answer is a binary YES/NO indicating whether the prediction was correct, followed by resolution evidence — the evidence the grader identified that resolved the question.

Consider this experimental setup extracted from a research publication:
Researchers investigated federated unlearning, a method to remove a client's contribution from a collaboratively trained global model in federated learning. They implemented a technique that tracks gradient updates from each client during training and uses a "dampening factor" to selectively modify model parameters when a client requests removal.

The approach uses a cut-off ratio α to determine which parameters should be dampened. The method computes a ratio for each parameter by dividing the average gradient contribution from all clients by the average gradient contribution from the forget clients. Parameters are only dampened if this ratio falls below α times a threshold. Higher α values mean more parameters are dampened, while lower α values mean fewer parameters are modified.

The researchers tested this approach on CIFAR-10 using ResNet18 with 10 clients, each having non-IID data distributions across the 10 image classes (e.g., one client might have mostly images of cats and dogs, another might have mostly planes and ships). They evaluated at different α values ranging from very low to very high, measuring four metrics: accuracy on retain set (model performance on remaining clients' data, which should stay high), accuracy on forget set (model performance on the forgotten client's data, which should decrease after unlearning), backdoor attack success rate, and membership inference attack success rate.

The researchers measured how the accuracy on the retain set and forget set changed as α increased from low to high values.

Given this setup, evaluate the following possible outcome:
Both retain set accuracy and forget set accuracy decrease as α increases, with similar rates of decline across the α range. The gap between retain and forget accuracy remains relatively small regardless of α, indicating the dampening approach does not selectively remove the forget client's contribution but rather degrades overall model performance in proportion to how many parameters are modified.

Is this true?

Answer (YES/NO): NO